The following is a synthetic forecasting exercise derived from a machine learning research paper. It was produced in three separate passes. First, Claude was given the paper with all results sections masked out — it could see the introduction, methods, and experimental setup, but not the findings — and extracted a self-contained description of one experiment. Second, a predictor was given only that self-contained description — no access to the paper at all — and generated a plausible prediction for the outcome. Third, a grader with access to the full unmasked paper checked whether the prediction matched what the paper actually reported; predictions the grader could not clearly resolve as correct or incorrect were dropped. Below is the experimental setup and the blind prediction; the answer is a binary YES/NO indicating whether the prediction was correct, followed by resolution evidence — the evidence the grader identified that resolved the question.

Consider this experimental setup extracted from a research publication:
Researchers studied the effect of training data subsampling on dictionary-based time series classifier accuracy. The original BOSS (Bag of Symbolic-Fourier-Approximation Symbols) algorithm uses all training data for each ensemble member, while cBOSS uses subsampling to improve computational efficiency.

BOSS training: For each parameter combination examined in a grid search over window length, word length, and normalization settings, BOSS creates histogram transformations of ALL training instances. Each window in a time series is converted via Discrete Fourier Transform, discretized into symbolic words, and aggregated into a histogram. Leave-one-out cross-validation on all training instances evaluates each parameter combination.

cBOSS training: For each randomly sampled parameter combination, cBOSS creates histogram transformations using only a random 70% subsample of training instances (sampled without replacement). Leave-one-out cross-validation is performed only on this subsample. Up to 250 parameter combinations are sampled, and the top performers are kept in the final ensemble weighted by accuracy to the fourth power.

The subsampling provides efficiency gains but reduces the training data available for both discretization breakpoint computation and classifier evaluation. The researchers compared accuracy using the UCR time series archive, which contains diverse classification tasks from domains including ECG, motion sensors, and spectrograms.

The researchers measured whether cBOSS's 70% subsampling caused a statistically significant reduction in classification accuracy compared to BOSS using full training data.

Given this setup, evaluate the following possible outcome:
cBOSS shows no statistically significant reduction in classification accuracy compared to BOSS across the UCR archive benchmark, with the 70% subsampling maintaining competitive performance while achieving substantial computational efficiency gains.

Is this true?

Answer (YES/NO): YES